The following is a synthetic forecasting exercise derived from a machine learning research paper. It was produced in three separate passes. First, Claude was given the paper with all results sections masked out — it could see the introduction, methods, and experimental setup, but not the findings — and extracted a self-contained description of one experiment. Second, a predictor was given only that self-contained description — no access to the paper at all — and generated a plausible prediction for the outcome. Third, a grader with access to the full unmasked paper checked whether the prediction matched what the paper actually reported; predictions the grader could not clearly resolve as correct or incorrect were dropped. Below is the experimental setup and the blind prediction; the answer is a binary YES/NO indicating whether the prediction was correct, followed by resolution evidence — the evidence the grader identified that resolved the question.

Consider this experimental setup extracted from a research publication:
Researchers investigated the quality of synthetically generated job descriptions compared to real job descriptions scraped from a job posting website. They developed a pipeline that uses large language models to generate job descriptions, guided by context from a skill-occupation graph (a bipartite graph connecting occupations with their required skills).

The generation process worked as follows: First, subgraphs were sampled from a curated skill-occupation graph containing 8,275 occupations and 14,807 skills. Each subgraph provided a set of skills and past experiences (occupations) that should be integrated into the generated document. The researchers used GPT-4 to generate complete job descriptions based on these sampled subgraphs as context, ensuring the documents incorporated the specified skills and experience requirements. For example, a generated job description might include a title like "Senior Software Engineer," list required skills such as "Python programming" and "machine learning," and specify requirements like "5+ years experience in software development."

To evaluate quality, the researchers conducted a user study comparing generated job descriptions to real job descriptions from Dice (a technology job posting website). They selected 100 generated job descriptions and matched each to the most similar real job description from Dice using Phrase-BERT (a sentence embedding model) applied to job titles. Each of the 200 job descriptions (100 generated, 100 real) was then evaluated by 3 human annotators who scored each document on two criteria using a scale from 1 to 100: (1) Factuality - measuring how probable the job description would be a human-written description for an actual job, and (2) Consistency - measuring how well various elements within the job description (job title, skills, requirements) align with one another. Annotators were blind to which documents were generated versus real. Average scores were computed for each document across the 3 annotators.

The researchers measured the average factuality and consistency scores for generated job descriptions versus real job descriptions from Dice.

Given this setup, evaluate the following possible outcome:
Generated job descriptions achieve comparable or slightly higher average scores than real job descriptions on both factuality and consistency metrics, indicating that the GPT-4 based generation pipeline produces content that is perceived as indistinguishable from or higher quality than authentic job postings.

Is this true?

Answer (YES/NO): YES